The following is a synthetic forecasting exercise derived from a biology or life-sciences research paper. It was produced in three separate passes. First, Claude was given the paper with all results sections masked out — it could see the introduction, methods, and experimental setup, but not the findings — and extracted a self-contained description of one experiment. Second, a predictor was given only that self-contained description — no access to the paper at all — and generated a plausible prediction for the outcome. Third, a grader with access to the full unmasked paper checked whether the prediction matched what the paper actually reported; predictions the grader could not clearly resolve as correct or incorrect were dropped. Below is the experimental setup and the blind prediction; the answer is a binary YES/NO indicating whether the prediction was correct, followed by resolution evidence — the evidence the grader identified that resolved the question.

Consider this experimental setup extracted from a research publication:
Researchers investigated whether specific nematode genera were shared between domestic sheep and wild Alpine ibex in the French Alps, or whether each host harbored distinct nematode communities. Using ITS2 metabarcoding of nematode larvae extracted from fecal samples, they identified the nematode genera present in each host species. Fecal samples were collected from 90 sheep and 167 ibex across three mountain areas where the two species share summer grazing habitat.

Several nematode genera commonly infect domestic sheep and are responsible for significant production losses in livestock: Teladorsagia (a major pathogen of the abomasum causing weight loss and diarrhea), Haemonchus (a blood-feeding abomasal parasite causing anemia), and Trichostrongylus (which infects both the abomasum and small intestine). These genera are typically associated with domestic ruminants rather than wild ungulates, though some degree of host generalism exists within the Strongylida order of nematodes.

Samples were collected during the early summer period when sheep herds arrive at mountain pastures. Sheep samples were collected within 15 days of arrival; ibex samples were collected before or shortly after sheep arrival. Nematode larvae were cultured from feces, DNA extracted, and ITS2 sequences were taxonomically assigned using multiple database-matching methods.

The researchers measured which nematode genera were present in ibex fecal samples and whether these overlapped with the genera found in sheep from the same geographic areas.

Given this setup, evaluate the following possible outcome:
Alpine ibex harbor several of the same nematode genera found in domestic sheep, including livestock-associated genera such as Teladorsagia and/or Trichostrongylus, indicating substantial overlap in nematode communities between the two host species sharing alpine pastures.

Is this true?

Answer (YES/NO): YES